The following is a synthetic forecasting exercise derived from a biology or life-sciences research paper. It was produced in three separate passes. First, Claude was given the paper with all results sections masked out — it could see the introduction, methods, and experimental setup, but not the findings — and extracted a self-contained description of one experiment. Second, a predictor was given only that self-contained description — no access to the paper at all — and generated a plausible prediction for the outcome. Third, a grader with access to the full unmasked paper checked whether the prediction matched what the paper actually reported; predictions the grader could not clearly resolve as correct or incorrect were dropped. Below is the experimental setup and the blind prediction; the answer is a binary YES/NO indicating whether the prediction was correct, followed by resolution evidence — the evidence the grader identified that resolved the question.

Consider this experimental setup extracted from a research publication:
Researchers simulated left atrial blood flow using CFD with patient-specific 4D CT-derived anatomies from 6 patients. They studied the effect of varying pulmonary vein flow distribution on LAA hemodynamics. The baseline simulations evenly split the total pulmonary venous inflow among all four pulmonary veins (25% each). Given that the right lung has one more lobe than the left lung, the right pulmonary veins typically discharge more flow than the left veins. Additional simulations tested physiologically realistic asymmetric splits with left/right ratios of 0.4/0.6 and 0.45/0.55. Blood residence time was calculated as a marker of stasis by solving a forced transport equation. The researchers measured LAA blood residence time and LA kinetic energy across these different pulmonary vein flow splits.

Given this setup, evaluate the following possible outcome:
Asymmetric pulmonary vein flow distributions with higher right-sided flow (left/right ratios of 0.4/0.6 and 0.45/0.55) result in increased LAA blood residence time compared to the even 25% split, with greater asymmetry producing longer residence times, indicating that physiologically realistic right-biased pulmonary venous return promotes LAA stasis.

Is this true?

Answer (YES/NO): NO